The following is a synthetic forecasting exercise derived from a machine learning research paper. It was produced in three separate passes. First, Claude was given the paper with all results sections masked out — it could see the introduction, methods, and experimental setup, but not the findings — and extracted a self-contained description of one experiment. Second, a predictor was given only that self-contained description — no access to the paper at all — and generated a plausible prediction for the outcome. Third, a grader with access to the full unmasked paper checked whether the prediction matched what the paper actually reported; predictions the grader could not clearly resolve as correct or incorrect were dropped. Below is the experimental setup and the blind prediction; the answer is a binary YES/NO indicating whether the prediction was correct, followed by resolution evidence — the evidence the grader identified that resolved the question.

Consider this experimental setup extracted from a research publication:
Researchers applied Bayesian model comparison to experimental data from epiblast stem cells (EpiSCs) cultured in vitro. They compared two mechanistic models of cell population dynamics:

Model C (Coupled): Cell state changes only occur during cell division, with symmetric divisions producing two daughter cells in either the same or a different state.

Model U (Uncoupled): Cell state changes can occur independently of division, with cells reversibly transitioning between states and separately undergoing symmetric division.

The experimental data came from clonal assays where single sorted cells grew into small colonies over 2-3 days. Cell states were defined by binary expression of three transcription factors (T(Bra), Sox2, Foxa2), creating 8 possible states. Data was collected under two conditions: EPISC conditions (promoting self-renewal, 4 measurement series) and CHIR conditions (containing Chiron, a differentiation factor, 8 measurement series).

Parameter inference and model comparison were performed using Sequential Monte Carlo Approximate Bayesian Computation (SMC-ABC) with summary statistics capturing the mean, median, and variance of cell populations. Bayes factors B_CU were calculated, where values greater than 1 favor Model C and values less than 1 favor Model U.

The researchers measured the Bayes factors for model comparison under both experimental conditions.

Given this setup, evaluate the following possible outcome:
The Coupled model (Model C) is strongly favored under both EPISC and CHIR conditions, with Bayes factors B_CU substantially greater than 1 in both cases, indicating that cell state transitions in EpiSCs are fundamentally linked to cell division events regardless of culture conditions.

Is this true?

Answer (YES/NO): NO